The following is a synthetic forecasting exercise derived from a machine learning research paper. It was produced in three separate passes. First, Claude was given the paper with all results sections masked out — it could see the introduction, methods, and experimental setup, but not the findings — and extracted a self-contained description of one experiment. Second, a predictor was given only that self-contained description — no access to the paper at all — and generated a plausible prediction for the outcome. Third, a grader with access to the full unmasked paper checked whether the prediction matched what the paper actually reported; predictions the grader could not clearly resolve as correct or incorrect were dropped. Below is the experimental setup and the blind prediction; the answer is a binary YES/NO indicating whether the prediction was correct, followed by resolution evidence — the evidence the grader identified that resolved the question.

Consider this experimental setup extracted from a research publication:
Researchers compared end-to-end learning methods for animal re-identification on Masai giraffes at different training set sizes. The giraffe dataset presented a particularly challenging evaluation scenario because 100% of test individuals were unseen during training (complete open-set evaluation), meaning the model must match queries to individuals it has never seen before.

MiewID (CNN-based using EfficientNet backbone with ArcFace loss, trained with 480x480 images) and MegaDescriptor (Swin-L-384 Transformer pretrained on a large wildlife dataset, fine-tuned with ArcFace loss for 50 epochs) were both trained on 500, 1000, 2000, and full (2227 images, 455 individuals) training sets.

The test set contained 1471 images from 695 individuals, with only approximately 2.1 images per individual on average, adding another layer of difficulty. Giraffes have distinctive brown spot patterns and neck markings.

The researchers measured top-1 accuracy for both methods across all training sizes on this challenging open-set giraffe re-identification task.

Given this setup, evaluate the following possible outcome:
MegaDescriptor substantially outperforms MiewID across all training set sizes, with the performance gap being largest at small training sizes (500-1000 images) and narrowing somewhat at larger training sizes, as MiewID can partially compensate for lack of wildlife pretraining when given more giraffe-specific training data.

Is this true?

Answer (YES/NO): NO